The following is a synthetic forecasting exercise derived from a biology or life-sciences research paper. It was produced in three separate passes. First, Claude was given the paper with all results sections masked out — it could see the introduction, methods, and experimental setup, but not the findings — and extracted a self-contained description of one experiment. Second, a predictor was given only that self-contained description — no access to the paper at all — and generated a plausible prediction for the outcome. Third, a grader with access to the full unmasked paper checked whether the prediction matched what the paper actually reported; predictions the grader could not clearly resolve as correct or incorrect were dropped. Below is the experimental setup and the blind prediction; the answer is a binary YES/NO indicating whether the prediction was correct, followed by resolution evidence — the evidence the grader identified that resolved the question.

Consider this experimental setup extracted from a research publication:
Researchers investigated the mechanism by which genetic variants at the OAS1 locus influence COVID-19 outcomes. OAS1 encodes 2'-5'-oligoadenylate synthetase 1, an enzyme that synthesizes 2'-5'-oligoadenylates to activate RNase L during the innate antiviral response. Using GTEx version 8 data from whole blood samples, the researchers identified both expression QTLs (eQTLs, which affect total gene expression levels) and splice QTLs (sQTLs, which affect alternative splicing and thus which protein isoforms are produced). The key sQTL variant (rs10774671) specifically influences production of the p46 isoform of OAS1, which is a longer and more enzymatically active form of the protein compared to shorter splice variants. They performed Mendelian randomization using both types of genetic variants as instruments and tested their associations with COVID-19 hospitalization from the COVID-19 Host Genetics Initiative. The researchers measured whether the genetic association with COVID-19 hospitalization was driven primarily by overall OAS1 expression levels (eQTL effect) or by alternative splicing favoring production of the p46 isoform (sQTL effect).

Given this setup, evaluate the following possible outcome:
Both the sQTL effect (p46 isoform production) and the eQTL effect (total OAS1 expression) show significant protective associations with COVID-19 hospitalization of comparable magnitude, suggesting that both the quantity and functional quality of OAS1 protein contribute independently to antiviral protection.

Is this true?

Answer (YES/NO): NO